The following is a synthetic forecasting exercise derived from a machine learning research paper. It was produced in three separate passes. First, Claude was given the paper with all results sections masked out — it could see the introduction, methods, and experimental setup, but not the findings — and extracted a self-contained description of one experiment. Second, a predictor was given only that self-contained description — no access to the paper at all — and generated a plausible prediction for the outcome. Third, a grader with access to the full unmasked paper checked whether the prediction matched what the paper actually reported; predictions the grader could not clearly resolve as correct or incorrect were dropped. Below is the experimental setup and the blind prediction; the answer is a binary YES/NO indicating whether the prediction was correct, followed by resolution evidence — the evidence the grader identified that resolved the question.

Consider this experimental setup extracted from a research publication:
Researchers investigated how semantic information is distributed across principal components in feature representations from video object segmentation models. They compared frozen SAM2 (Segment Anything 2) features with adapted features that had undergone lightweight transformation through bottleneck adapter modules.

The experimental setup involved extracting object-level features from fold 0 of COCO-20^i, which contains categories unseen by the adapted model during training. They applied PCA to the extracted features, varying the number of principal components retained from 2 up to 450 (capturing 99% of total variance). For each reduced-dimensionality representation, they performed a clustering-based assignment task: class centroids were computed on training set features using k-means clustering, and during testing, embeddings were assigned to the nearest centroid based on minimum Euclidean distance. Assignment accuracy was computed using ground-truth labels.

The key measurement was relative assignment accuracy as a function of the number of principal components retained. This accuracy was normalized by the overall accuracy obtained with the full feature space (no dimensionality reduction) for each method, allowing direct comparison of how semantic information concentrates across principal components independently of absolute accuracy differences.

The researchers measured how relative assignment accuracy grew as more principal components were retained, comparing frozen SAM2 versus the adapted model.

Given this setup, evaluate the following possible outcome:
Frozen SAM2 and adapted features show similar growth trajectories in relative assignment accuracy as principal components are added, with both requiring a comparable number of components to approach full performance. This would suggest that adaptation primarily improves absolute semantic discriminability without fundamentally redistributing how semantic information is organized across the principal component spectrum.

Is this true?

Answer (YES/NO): NO